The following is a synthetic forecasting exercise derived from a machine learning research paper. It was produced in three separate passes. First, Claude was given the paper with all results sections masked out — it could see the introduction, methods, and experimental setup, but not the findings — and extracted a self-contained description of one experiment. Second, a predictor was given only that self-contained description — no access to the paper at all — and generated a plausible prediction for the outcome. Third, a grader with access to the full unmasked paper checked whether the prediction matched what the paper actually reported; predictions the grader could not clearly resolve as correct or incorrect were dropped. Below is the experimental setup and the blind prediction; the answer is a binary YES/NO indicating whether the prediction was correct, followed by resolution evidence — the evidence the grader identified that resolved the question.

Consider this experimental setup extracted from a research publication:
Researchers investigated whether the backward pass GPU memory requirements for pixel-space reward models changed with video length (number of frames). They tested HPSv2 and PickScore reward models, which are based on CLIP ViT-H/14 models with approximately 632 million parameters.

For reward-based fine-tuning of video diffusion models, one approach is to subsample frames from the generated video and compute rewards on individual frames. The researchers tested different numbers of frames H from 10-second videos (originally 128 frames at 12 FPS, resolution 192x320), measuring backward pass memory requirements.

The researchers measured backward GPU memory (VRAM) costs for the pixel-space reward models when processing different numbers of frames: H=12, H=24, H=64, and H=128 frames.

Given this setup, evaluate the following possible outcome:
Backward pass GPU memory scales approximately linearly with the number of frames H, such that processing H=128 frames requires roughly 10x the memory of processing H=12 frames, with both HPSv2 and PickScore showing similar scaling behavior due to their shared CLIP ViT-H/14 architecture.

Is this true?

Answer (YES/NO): NO